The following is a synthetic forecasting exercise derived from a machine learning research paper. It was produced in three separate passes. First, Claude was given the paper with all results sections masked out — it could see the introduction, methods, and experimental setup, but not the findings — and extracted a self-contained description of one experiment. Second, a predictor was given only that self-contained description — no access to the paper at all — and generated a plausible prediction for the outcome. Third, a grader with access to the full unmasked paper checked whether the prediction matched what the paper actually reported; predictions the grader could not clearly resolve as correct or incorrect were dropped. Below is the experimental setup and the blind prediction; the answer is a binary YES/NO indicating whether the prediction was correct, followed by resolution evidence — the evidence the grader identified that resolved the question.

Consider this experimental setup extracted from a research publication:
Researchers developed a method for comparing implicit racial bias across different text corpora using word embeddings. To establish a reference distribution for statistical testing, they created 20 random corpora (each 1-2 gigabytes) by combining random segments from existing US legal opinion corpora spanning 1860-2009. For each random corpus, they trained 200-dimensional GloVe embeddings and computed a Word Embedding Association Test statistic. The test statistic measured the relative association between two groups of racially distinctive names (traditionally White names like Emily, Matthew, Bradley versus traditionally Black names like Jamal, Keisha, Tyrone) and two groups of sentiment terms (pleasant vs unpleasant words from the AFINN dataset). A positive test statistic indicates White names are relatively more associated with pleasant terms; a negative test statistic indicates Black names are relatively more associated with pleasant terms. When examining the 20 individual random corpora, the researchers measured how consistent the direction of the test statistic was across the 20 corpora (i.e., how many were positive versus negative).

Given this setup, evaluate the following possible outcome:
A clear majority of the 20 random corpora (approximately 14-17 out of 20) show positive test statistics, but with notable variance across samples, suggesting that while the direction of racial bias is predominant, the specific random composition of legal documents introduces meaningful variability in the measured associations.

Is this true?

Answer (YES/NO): NO